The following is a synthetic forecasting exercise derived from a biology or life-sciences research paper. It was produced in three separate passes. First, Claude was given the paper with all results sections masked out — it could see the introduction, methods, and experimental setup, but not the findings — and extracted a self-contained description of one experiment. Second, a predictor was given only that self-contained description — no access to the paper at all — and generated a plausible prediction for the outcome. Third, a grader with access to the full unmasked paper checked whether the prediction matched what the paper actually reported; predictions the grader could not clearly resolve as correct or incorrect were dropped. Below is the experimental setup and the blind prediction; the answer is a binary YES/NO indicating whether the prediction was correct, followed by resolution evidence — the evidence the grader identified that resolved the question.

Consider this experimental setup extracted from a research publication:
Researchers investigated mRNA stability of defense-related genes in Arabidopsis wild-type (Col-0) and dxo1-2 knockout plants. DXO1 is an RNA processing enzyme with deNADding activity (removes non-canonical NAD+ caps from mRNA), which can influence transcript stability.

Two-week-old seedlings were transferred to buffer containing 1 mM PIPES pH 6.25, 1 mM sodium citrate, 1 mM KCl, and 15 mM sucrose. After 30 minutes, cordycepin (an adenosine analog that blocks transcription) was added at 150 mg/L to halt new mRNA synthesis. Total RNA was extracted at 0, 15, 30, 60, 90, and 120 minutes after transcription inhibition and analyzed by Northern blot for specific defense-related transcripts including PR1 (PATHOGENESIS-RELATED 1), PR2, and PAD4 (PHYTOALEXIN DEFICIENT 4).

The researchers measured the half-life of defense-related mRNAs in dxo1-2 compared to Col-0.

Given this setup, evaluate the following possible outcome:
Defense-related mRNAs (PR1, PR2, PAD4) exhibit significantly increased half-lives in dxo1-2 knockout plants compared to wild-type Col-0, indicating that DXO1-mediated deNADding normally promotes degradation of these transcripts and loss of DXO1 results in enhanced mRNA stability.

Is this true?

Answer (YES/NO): YES